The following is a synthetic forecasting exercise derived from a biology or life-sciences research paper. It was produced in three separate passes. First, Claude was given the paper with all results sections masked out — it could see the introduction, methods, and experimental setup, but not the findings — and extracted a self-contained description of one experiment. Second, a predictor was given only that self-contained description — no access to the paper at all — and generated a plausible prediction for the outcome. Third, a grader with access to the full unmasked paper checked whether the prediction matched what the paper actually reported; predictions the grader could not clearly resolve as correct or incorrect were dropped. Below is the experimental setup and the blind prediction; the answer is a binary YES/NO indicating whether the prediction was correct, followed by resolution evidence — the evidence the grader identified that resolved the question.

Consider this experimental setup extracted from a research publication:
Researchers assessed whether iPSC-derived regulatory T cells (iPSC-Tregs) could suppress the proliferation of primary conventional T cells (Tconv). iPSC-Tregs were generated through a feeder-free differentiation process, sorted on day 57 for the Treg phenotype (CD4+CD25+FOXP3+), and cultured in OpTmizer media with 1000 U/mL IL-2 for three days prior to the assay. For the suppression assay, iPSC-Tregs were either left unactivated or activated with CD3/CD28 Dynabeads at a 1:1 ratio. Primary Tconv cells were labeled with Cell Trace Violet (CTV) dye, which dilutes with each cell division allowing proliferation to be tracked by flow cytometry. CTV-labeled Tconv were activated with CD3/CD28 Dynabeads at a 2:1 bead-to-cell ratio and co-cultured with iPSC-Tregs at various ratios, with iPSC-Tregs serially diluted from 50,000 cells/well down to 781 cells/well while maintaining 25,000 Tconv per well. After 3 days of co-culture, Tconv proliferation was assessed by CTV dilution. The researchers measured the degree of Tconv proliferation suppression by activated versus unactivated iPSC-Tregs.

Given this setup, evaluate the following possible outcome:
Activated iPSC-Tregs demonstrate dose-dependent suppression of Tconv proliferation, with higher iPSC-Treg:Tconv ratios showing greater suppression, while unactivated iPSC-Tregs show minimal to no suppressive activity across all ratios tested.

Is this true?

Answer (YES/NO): YES